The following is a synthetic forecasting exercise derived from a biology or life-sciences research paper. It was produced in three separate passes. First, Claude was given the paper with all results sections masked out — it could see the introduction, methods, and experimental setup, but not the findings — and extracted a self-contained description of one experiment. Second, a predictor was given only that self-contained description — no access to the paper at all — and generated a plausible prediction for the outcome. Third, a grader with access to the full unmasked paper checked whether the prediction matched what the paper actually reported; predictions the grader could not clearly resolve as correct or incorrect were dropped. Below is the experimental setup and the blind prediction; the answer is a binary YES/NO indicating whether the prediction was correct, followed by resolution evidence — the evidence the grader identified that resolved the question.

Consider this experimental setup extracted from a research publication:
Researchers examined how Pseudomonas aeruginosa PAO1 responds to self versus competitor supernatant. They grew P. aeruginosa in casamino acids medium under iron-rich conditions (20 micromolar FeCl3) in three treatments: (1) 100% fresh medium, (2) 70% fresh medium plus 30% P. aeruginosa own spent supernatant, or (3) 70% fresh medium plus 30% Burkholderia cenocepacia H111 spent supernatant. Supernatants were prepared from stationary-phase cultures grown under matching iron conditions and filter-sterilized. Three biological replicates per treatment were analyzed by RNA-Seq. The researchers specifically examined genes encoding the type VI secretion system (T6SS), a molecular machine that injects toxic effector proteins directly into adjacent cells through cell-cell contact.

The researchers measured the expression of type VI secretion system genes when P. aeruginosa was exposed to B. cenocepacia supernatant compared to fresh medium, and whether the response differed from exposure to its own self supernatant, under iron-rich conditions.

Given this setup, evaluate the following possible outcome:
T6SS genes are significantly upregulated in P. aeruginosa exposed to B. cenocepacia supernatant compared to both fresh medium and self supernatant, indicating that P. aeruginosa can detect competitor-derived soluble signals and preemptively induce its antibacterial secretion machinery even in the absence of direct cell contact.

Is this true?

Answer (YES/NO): YES